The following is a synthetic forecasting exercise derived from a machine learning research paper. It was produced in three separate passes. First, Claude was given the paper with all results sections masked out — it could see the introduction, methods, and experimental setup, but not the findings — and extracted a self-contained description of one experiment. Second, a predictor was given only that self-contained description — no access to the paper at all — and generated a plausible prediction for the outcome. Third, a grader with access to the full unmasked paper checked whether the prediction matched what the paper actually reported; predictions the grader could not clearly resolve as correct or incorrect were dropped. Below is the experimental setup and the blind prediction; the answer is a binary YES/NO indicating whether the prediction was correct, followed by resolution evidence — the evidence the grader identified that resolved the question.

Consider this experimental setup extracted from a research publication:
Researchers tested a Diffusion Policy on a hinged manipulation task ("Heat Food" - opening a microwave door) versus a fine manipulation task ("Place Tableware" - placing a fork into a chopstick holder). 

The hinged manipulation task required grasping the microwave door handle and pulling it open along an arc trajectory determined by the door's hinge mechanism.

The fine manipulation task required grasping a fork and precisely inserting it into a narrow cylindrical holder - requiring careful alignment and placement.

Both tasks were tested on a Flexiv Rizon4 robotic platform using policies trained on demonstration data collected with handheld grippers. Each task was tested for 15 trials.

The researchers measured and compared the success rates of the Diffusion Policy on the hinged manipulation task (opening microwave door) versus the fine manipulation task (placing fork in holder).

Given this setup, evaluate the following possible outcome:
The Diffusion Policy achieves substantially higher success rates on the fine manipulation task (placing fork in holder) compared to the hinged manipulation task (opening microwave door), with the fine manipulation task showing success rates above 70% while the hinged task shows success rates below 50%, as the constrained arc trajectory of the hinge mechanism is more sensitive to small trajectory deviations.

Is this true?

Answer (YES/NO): NO